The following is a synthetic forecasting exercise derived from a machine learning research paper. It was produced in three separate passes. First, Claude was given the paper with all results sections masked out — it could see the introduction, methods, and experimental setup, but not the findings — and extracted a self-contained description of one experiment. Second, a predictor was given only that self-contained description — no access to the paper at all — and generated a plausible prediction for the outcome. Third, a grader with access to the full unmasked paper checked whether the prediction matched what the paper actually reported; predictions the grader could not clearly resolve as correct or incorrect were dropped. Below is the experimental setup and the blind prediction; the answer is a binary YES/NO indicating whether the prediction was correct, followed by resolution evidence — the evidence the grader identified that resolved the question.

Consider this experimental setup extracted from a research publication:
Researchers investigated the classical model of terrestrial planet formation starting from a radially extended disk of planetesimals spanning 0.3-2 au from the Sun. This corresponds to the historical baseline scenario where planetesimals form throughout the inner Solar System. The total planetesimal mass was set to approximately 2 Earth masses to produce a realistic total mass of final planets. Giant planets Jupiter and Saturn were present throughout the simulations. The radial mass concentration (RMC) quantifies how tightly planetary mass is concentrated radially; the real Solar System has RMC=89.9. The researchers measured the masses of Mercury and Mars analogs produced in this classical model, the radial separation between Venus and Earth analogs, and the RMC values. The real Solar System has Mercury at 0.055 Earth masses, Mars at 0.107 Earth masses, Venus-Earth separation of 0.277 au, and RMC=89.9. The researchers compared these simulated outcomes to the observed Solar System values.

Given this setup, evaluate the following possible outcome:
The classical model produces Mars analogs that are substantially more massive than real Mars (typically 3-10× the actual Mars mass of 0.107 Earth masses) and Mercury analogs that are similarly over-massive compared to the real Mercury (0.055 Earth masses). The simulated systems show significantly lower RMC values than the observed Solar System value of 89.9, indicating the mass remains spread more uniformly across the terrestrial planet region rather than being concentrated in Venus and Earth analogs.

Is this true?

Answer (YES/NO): YES